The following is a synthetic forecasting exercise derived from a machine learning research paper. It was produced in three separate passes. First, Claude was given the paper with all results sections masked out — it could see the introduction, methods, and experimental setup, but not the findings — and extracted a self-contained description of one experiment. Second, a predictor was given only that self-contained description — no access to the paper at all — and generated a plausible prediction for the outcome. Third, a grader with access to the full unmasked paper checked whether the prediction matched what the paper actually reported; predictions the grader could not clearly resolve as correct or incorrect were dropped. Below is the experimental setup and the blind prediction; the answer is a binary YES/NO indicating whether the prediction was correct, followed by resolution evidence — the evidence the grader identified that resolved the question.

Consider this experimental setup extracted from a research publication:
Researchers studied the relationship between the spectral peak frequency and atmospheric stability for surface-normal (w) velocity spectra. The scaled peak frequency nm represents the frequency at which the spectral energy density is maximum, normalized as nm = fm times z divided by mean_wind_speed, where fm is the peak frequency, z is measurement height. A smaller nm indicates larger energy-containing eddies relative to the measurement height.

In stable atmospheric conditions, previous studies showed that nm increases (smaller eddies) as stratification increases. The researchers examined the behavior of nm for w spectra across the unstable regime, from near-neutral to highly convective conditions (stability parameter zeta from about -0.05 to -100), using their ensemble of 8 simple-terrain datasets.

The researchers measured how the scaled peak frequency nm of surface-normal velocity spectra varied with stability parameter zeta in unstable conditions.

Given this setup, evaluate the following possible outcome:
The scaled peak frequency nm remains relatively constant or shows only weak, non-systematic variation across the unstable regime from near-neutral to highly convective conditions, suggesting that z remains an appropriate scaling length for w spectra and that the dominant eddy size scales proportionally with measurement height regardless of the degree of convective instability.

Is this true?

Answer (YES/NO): NO